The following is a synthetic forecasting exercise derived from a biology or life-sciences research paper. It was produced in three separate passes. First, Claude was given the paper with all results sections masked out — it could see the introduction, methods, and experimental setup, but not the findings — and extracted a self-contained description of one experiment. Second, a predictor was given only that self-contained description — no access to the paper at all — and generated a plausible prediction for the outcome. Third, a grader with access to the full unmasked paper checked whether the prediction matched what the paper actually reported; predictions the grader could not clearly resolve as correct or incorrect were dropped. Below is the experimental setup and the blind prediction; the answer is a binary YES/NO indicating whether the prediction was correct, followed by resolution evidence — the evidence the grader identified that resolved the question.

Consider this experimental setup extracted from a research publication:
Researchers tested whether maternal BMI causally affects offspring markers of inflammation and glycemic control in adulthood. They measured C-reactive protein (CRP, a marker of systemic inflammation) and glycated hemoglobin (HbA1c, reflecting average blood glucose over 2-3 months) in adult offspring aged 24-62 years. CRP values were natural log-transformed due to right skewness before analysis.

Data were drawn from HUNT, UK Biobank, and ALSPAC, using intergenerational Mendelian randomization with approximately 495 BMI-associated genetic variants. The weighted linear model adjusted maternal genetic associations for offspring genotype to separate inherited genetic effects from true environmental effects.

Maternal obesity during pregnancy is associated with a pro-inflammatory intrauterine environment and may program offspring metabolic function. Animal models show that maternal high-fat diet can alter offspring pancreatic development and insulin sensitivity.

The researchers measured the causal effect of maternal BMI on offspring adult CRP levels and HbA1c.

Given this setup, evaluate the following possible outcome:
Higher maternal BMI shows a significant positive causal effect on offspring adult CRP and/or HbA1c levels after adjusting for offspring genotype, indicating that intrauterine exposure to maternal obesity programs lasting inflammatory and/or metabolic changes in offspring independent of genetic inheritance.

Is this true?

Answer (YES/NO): NO